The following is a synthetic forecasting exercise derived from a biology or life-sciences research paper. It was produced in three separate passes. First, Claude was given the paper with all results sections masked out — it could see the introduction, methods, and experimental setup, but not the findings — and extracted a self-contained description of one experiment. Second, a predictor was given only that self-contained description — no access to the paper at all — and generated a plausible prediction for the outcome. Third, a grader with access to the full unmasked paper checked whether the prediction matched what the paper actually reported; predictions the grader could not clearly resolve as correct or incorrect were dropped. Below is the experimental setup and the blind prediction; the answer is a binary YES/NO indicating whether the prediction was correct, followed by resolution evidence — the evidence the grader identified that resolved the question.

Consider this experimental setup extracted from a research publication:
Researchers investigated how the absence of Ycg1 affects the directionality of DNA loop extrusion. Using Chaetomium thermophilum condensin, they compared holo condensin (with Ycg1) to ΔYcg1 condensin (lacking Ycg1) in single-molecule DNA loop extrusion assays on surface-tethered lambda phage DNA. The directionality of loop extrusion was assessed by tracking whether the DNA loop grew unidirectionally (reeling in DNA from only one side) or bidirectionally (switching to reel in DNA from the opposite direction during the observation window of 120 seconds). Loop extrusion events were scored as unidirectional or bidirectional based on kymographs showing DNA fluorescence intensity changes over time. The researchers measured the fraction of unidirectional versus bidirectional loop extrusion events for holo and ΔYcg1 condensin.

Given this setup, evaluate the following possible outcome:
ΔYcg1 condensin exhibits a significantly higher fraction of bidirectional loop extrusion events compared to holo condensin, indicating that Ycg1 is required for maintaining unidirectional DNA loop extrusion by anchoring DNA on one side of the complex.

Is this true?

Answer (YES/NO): YES